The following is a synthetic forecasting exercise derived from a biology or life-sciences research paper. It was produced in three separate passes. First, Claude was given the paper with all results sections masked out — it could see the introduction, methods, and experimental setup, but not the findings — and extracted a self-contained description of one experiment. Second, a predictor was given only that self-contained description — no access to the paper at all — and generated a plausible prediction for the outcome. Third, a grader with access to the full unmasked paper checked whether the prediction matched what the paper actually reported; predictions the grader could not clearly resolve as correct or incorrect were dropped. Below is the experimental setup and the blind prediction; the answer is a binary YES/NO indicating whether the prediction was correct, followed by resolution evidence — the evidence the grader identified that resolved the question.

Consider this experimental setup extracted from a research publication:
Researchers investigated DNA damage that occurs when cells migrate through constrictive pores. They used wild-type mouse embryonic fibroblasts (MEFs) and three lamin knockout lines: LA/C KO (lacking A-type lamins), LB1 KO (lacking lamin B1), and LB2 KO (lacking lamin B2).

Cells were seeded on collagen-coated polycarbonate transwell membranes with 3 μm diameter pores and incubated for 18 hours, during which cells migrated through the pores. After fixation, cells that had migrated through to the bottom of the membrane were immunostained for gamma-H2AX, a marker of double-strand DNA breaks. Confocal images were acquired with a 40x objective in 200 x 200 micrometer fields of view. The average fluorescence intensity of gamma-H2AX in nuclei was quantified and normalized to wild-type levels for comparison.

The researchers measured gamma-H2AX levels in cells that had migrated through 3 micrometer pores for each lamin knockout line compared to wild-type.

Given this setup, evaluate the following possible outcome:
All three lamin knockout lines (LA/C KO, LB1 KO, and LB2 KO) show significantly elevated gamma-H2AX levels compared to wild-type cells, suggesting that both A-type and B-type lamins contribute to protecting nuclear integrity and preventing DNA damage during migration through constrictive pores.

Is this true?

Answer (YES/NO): NO